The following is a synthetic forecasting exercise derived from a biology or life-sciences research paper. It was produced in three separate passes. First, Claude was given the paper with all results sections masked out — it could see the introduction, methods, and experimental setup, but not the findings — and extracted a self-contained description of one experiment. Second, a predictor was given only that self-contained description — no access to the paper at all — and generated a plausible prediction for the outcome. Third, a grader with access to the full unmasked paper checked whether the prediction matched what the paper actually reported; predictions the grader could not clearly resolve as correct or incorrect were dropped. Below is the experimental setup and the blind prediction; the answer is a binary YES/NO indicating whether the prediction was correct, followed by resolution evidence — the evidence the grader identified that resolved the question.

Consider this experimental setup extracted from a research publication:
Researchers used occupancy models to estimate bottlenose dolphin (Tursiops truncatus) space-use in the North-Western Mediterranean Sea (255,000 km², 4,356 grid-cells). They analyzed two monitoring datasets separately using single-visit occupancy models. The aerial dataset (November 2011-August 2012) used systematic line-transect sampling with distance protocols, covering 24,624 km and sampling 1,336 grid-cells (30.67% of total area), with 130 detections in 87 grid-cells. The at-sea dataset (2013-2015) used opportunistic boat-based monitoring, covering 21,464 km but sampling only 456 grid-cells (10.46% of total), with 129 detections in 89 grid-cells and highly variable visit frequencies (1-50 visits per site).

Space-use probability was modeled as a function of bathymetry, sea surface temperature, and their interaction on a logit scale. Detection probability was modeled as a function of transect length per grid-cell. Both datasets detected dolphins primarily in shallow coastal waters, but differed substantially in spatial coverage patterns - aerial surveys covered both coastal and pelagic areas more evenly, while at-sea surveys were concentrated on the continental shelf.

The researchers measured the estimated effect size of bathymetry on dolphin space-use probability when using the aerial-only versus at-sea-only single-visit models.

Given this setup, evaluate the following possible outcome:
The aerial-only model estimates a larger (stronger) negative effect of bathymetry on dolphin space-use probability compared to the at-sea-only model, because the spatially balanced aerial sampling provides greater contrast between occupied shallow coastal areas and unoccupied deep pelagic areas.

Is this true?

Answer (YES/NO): NO